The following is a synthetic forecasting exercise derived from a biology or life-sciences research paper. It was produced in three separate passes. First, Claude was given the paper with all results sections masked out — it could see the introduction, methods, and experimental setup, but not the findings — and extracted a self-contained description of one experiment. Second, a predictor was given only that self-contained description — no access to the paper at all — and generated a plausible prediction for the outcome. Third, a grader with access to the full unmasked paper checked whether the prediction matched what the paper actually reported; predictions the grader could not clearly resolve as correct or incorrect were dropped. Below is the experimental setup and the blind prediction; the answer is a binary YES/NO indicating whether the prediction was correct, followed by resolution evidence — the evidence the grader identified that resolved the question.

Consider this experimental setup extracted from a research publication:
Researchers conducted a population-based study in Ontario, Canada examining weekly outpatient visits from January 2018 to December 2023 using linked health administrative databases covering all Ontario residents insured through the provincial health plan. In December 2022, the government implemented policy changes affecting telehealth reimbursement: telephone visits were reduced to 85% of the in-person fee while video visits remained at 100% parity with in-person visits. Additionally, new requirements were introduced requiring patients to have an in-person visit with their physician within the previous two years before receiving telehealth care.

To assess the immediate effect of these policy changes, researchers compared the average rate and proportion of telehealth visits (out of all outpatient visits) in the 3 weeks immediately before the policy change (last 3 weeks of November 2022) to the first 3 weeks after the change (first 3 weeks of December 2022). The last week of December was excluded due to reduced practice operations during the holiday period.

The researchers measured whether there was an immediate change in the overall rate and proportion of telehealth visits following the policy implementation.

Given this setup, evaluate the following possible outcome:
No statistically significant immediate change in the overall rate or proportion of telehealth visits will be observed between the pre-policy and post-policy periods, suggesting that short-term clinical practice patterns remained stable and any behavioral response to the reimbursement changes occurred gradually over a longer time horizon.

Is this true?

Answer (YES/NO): NO